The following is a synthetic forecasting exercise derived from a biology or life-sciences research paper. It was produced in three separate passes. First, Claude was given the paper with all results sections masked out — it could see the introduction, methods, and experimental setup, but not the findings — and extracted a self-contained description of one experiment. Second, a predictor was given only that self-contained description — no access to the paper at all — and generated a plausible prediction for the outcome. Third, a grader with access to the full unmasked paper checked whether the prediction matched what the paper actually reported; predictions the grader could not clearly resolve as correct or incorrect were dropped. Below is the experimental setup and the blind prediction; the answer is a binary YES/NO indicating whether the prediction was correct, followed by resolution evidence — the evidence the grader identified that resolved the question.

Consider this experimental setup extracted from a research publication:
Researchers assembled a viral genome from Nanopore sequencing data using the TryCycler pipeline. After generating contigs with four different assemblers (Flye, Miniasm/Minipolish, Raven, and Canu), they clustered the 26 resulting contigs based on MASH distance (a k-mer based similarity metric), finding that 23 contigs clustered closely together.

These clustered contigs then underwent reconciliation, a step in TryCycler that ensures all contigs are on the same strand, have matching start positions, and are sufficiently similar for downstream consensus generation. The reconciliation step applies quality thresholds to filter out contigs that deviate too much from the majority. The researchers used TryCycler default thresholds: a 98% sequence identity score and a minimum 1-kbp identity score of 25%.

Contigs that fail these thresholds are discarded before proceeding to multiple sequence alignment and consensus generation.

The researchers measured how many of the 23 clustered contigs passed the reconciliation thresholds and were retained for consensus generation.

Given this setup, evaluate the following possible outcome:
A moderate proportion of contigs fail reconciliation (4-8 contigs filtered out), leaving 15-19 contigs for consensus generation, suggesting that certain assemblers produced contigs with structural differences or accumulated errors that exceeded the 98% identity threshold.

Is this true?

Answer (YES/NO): YES